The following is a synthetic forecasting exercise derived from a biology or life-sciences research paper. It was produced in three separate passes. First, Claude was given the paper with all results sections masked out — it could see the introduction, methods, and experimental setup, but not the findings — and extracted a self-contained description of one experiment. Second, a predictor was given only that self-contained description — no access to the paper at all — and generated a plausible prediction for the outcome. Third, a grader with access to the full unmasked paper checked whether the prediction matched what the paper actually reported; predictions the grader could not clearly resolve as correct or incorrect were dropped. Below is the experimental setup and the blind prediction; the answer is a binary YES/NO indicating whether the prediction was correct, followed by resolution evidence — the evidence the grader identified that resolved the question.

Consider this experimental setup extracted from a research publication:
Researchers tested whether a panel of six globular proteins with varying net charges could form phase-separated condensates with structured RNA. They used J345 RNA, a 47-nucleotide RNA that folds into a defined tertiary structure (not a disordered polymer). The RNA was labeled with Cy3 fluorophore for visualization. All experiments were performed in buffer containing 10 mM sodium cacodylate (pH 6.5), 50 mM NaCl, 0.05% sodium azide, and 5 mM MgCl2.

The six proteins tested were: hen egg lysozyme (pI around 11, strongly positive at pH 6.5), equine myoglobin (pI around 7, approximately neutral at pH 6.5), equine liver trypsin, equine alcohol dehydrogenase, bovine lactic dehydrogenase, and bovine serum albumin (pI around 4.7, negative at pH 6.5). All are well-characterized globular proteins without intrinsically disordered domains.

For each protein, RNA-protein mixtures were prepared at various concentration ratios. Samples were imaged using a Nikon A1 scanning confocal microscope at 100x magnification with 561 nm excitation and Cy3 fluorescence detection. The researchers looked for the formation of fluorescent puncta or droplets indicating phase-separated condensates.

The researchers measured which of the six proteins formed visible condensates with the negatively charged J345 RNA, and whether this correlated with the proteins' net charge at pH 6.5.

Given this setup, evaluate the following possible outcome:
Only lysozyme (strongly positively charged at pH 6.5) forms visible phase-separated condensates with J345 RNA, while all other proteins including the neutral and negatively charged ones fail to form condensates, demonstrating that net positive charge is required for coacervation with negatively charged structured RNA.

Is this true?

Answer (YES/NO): NO